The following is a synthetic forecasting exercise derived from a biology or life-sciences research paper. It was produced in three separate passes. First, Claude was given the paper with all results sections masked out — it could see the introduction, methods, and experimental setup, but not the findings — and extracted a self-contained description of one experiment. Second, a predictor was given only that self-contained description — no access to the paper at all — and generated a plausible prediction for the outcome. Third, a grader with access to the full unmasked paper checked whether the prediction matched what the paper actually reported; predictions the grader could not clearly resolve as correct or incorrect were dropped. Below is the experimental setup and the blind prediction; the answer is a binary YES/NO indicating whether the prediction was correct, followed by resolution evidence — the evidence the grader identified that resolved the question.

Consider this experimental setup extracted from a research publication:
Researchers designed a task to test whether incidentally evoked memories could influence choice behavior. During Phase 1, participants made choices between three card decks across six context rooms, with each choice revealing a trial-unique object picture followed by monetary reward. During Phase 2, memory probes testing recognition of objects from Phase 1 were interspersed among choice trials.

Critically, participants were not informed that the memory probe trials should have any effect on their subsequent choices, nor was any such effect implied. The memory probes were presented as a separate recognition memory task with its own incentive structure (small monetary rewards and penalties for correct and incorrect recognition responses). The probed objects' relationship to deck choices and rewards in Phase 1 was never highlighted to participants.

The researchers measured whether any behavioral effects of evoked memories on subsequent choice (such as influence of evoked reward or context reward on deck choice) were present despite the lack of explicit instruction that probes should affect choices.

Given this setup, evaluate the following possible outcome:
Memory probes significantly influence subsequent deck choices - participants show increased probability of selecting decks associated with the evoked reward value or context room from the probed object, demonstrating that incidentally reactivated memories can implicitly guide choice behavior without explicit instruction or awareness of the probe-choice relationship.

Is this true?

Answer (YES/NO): YES